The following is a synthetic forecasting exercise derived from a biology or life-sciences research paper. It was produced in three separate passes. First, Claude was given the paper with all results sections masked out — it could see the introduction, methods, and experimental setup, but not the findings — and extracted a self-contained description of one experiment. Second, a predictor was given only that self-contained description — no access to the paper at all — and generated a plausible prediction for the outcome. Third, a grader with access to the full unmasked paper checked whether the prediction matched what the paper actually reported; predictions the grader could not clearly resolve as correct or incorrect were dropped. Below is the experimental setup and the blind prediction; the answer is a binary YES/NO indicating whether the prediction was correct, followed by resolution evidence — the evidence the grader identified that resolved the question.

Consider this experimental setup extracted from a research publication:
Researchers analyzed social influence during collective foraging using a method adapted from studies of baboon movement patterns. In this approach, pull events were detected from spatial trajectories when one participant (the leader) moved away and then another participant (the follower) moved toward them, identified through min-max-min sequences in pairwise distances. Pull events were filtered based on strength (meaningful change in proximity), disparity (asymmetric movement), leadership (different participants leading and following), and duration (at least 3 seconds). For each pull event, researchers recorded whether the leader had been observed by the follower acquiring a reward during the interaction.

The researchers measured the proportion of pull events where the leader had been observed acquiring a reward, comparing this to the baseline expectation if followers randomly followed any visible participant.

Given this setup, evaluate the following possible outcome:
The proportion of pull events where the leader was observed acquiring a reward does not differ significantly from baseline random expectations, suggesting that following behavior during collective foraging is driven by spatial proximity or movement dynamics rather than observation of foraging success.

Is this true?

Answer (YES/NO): NO